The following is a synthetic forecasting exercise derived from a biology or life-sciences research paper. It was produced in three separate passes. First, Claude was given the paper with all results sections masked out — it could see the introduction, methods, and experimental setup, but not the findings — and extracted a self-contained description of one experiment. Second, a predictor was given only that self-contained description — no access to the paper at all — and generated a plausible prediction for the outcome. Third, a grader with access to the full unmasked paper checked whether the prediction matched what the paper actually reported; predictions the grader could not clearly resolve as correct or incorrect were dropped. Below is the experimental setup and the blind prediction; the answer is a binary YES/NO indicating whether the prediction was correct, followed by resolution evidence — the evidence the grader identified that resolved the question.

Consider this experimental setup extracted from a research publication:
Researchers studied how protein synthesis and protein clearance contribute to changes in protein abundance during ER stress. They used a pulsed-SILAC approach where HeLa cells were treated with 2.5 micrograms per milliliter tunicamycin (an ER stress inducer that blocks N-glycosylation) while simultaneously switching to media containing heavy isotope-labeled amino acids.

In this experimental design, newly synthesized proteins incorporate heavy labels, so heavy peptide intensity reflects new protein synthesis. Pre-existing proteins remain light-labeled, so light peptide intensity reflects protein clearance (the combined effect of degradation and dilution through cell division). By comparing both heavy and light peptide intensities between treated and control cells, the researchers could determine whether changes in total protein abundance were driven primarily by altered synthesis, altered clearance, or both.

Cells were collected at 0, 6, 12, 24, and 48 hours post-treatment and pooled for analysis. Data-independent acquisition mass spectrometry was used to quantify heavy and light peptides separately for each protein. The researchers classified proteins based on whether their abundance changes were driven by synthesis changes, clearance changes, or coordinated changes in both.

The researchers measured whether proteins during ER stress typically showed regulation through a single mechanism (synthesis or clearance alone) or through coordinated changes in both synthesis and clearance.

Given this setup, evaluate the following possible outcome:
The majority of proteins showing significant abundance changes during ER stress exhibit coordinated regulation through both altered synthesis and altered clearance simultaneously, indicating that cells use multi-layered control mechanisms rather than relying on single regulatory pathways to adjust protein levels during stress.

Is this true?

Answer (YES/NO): NO